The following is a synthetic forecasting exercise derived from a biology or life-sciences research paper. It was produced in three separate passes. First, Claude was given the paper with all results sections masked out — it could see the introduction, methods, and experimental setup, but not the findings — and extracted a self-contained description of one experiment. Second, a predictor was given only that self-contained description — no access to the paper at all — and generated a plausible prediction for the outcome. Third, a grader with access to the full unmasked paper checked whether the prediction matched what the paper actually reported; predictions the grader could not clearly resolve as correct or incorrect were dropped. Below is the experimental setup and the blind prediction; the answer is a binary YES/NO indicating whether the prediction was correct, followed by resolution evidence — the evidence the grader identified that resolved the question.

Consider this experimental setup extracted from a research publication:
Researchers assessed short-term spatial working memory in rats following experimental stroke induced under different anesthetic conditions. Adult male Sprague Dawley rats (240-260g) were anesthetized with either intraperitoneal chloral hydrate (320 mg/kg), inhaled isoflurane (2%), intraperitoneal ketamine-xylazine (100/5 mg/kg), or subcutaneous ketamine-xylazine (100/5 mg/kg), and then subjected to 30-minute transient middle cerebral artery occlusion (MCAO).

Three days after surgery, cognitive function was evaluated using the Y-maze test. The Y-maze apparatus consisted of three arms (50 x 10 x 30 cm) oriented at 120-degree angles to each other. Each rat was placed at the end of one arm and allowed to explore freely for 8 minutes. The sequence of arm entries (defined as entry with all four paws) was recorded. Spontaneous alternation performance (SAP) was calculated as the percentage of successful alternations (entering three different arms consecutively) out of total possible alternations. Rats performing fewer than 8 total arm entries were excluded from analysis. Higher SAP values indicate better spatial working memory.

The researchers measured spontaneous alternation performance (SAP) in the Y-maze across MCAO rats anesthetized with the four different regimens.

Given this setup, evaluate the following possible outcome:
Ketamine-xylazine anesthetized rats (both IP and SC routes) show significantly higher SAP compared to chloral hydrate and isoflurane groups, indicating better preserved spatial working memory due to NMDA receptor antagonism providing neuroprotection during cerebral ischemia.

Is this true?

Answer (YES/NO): NO